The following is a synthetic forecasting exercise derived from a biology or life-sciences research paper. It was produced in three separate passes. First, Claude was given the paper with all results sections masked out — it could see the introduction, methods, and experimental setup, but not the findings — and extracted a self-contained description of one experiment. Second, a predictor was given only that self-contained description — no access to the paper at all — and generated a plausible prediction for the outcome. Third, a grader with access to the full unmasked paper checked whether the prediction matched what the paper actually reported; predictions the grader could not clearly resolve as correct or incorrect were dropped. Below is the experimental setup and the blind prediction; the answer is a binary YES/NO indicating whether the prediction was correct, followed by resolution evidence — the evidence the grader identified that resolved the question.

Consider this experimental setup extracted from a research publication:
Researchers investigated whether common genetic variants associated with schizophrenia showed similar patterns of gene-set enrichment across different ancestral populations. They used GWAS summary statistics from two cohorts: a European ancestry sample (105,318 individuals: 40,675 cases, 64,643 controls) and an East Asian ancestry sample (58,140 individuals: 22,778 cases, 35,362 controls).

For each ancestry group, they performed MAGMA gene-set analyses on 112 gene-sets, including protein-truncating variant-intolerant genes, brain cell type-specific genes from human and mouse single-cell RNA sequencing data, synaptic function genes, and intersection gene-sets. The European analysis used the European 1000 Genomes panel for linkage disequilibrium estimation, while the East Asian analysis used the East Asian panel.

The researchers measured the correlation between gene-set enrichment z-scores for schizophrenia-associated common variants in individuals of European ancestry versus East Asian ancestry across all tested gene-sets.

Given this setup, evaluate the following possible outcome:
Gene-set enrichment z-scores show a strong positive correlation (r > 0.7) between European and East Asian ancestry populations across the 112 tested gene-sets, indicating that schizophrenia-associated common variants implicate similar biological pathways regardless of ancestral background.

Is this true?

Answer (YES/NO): NO